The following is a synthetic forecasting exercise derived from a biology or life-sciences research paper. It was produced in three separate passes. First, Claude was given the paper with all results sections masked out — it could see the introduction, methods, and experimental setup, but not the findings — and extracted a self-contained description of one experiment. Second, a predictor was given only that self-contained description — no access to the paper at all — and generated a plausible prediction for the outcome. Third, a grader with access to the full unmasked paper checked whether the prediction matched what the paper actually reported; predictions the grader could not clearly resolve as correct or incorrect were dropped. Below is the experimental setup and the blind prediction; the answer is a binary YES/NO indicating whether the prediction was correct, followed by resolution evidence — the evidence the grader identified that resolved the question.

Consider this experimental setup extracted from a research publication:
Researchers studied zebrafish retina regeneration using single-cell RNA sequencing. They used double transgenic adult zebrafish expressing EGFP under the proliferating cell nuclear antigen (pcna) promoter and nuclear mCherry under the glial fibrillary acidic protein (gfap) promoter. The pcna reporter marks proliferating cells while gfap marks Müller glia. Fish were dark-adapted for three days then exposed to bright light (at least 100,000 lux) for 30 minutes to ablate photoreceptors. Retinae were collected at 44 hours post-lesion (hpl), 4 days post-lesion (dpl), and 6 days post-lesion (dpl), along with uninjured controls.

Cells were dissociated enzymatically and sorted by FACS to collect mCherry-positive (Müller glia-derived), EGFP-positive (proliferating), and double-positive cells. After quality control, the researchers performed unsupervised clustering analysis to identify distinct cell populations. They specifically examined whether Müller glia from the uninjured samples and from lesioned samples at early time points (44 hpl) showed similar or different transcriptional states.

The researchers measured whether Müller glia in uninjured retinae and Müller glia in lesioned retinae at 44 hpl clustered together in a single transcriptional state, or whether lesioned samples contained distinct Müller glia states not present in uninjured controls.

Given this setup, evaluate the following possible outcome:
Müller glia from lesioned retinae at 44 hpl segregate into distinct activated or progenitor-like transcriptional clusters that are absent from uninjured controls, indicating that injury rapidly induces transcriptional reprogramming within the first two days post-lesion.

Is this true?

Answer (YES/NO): YES